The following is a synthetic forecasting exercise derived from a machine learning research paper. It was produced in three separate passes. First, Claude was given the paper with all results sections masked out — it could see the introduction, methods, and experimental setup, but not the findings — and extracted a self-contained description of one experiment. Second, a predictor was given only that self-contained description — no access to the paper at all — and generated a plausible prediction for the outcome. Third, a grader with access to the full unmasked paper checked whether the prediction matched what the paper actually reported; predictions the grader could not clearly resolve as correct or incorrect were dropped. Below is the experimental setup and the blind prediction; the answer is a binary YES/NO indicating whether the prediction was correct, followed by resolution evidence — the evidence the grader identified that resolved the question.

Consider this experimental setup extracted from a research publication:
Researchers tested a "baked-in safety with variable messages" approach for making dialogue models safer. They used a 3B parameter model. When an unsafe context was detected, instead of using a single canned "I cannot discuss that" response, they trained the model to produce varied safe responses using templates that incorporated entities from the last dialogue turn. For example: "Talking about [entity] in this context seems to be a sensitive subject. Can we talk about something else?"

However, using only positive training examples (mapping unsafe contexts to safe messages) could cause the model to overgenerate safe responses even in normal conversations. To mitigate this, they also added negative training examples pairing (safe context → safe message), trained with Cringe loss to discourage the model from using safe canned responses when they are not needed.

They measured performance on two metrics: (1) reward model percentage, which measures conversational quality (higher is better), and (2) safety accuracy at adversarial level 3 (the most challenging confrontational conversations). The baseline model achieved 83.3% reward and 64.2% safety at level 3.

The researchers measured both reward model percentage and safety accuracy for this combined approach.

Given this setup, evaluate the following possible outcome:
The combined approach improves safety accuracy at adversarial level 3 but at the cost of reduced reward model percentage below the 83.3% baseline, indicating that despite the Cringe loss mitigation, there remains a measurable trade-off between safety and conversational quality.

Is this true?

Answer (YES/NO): NO